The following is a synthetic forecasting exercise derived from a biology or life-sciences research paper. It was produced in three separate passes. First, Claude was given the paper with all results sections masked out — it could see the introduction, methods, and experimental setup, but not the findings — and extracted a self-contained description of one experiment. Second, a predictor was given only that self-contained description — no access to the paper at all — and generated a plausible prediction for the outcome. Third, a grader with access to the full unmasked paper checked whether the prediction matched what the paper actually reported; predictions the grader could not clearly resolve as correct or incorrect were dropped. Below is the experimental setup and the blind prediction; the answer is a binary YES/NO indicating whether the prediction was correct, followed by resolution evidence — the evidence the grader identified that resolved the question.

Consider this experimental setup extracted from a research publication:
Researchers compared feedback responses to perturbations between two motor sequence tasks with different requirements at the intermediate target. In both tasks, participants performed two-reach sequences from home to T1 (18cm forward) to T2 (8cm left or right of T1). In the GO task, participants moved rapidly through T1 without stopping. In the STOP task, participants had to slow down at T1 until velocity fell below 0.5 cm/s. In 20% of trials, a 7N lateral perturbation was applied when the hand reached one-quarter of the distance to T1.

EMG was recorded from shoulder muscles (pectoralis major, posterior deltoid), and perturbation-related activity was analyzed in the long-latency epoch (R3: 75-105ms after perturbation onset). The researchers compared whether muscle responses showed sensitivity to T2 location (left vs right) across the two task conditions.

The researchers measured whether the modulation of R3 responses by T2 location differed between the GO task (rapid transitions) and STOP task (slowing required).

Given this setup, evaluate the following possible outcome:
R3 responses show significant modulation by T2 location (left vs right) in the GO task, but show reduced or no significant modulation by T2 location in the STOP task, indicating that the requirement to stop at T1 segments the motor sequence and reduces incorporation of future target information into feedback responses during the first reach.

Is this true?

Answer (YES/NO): YES